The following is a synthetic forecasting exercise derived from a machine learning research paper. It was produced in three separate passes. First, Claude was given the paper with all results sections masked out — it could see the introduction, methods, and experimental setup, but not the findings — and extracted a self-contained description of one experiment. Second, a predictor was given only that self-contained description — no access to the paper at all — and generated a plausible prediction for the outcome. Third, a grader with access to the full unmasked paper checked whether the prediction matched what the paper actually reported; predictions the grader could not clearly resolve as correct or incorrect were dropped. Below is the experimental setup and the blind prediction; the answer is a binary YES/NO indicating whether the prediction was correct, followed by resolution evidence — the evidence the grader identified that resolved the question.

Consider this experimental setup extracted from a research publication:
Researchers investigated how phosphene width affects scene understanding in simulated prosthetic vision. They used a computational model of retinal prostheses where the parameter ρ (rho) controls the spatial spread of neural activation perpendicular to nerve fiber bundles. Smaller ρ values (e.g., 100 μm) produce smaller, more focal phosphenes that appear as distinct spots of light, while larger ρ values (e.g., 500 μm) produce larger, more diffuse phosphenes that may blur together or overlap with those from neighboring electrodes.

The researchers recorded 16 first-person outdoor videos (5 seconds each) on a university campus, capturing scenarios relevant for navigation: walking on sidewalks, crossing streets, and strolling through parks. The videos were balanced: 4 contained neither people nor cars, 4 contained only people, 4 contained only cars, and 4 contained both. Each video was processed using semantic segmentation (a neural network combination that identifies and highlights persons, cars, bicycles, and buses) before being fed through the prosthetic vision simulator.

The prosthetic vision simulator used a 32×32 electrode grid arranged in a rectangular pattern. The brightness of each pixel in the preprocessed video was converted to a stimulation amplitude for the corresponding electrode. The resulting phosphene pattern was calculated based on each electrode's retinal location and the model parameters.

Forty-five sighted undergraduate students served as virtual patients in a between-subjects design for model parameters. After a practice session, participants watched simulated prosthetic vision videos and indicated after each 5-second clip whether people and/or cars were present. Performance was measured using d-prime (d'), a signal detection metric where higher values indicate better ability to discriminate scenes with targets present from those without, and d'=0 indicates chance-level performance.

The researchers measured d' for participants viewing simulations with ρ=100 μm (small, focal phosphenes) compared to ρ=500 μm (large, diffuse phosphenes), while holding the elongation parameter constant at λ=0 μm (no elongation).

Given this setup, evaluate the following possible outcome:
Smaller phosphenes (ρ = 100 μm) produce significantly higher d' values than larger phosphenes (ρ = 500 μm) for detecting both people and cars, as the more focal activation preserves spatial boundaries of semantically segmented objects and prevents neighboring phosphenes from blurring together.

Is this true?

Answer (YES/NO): YES